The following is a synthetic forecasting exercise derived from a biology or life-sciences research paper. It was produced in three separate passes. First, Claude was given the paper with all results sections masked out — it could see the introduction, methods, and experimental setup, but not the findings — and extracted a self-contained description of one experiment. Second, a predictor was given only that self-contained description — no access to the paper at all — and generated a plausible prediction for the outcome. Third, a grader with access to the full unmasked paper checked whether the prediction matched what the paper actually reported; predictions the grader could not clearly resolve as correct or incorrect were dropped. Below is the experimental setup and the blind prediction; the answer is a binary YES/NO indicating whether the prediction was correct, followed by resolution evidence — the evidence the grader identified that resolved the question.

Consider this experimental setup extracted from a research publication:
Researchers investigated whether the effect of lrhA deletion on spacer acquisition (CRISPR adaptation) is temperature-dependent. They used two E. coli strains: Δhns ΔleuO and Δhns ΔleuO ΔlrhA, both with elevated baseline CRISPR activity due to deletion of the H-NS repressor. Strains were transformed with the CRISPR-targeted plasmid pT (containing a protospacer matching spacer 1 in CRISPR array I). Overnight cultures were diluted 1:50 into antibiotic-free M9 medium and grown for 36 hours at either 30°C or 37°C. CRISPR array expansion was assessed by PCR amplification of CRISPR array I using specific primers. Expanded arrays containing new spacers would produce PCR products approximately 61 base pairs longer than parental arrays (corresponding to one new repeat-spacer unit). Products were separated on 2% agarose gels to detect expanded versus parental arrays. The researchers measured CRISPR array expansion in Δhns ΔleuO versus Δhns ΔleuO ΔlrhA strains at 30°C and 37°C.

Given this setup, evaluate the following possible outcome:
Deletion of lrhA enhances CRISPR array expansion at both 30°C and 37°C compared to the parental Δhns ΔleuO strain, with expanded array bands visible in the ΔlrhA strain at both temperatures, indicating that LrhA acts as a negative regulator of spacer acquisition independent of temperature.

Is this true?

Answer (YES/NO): NO